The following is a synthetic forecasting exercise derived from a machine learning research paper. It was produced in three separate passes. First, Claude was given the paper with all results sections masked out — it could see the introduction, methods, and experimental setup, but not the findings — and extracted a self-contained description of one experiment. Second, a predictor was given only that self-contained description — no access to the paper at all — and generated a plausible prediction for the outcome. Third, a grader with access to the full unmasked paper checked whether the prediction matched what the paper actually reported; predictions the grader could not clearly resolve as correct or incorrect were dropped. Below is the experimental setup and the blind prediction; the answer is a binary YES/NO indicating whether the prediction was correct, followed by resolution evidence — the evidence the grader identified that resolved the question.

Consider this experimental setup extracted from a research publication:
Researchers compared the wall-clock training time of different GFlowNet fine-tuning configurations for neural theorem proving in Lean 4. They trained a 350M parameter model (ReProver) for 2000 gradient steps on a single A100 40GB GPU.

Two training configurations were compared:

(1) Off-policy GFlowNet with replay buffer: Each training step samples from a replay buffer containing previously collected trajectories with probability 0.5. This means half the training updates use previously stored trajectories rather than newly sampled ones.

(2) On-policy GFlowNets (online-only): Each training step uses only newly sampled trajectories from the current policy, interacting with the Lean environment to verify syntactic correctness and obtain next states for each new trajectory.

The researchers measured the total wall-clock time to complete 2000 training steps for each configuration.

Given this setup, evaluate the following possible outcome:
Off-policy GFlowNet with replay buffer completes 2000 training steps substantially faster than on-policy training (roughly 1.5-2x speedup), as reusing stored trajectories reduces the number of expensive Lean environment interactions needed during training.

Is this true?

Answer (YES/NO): NO